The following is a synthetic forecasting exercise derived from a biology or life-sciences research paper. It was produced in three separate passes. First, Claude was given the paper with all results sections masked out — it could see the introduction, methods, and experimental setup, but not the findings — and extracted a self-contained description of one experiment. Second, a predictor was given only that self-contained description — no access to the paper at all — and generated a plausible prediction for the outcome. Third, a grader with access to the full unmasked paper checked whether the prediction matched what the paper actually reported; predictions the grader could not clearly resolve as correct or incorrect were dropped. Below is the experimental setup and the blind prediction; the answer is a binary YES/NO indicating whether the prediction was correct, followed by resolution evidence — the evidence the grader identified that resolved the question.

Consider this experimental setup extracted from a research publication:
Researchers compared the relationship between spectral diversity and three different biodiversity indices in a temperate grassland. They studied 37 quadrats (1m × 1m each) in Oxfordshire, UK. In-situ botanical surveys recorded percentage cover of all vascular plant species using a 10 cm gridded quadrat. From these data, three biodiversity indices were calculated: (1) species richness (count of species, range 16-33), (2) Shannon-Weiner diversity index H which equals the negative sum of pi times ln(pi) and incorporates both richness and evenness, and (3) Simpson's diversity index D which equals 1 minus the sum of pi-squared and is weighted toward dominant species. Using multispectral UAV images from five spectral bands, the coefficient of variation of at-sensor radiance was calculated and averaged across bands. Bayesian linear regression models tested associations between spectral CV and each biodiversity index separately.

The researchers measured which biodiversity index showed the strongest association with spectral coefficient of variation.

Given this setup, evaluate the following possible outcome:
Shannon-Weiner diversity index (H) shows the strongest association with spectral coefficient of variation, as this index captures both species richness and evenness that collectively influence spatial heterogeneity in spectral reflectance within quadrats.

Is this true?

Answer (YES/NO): NO